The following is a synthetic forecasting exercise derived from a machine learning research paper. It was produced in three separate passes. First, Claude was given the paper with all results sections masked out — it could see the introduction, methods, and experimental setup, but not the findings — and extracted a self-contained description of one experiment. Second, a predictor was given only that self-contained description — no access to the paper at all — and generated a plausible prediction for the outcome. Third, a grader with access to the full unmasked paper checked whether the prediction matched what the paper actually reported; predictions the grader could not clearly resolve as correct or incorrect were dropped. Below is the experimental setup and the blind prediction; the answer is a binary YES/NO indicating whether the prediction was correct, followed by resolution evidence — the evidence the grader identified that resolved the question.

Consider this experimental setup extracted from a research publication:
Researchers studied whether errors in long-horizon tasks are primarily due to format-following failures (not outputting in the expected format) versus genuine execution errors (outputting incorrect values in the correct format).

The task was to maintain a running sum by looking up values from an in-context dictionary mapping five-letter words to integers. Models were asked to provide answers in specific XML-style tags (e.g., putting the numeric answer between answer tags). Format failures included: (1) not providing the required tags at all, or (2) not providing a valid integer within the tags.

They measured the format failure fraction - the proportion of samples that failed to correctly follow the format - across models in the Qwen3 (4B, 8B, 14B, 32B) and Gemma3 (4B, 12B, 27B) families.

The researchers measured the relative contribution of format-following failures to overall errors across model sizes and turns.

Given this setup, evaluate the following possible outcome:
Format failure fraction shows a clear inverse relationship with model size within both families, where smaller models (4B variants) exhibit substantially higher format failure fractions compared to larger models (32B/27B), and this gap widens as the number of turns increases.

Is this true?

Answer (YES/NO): NO